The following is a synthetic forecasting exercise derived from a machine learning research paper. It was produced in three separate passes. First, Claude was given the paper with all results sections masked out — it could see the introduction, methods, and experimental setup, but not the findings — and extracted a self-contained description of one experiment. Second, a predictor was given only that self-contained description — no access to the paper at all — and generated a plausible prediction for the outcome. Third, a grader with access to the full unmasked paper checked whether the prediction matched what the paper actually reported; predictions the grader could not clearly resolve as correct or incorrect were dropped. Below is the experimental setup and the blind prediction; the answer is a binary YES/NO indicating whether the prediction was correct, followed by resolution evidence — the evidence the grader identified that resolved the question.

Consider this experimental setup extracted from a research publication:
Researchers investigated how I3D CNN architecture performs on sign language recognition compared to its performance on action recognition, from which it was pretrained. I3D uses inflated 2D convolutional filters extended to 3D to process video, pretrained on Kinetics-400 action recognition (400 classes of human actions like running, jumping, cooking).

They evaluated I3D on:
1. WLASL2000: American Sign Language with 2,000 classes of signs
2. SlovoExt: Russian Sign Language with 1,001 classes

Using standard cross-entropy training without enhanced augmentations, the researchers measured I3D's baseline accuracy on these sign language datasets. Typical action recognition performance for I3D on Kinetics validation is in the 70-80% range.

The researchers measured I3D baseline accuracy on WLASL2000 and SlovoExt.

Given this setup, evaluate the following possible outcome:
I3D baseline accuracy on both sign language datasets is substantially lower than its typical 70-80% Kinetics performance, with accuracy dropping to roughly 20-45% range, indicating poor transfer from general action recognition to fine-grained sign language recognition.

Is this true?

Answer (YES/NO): NO